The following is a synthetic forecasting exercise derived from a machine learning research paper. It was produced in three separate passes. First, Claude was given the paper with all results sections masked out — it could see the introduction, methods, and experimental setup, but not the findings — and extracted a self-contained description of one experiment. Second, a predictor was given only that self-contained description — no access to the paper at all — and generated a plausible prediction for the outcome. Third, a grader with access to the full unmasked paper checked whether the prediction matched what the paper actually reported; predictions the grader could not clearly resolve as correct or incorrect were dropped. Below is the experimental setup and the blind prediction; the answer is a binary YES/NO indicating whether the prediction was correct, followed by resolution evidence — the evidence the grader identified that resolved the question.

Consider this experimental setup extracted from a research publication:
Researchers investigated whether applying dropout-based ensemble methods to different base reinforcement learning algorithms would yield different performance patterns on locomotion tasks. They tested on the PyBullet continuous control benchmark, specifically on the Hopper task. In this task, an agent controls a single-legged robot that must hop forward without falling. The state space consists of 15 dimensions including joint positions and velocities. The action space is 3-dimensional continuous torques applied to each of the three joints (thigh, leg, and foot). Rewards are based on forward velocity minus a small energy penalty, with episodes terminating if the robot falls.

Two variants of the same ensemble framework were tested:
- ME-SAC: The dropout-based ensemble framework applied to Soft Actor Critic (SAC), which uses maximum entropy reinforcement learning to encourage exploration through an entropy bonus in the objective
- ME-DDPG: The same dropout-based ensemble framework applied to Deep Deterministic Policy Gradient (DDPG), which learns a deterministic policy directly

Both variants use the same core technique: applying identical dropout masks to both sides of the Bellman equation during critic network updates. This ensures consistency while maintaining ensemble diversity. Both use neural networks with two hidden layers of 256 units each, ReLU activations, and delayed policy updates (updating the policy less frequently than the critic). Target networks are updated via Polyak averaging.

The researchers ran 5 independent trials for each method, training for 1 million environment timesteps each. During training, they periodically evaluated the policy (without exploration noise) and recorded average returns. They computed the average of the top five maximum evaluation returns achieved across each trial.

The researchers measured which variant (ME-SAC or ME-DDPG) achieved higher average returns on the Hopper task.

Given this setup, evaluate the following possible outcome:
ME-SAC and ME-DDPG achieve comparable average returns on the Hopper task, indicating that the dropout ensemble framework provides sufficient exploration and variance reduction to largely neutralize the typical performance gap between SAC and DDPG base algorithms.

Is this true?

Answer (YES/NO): YES